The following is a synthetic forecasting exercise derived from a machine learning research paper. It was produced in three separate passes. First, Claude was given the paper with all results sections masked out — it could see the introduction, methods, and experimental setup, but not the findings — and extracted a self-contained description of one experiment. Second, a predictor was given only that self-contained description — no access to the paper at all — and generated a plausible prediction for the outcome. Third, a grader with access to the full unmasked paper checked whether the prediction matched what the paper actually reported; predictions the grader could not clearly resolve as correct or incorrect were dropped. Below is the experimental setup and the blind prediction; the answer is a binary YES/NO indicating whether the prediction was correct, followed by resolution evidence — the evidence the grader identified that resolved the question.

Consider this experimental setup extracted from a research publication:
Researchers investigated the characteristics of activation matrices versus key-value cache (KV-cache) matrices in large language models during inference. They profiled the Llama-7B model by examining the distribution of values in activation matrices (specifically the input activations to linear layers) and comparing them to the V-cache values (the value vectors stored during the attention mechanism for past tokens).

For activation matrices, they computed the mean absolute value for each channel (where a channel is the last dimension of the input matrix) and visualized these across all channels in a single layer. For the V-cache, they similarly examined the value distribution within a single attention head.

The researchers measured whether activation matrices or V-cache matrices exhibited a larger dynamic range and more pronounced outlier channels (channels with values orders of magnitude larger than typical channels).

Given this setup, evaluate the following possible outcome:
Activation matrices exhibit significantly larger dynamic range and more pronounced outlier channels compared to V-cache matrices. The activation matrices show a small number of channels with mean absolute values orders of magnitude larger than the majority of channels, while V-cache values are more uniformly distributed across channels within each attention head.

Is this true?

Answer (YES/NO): YES